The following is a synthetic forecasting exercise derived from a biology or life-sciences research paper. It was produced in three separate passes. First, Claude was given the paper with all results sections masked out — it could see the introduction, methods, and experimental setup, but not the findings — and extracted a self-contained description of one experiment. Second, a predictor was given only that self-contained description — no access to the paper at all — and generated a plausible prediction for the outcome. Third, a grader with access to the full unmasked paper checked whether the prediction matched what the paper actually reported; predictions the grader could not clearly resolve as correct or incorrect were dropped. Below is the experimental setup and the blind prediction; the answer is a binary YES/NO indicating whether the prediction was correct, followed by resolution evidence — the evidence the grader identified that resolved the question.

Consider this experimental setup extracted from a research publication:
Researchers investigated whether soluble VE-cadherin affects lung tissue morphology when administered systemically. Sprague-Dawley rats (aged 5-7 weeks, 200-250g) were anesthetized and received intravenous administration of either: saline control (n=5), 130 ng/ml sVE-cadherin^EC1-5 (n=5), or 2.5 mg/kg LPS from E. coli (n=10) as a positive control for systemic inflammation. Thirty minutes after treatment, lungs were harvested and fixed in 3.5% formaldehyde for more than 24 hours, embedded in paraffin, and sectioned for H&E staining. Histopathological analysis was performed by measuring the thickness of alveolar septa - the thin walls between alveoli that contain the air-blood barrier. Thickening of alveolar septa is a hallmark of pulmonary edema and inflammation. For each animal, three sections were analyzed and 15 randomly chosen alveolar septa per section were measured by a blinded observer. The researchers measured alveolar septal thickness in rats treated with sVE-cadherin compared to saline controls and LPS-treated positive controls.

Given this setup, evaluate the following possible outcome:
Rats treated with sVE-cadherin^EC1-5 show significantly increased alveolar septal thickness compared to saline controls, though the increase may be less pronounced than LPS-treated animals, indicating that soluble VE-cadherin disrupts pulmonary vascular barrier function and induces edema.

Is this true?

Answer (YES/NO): NO